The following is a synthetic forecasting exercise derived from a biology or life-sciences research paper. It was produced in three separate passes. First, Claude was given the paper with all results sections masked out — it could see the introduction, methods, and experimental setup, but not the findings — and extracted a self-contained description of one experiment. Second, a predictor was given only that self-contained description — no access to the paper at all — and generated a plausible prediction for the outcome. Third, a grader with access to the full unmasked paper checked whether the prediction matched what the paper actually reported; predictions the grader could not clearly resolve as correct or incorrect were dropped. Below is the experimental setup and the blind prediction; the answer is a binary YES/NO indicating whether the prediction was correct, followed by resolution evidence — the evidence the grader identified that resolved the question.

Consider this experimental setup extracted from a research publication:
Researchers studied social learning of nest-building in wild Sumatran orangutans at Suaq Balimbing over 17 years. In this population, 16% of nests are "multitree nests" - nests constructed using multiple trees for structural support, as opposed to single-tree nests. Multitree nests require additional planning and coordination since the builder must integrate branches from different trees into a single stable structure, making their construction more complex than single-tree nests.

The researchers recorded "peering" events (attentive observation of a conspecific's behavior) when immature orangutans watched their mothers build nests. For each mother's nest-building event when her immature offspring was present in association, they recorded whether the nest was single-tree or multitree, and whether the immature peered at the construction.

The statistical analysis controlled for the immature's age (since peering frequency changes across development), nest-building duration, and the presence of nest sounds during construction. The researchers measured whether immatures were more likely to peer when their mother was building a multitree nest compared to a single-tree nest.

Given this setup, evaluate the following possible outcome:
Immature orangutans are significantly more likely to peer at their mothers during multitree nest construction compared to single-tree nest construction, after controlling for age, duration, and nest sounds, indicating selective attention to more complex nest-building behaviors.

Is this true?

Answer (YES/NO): YES